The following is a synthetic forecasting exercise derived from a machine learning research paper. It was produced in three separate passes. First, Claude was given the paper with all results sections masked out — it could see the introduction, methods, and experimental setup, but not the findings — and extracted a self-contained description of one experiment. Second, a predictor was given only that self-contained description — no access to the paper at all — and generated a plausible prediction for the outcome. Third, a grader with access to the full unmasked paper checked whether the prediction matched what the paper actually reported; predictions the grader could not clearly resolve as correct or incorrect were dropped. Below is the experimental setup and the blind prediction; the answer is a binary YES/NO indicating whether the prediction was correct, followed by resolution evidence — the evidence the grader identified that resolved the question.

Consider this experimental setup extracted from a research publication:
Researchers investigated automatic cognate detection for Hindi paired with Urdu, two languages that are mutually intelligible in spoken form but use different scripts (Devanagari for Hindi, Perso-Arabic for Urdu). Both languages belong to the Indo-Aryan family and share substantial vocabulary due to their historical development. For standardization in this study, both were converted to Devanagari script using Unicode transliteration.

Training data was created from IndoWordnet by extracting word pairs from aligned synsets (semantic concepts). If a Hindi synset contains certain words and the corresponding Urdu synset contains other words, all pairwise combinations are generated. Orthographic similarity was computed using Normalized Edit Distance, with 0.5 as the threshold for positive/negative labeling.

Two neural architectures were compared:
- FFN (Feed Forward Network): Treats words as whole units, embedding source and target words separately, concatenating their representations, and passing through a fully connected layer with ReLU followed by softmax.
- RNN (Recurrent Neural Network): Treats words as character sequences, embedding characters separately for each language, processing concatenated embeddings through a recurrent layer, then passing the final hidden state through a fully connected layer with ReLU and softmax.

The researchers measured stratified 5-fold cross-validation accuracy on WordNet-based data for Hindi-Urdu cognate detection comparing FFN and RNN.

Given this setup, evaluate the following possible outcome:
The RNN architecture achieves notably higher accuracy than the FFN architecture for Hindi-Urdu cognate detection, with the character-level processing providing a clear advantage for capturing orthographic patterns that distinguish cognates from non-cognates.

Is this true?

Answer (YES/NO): YES